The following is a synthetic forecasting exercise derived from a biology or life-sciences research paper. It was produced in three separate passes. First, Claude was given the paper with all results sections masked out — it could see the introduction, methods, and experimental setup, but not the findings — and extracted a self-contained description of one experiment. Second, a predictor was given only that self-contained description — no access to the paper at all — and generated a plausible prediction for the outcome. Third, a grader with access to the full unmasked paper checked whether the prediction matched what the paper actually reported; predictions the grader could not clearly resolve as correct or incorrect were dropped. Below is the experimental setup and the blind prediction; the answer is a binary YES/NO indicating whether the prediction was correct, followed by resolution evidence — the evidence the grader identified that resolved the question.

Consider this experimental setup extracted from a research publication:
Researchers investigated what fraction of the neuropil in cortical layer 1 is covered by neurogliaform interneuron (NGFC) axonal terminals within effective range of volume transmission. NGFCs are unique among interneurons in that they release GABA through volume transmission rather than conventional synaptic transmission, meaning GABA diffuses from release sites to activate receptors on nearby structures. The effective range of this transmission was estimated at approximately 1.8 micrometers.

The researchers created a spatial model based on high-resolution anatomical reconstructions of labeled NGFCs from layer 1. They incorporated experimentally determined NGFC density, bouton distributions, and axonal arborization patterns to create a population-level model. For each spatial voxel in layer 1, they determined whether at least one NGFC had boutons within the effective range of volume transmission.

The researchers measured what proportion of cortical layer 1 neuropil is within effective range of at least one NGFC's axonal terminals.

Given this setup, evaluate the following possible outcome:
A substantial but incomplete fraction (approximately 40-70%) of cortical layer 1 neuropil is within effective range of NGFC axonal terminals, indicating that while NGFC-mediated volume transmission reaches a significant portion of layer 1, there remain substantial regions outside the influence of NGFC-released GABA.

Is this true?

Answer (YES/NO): NO